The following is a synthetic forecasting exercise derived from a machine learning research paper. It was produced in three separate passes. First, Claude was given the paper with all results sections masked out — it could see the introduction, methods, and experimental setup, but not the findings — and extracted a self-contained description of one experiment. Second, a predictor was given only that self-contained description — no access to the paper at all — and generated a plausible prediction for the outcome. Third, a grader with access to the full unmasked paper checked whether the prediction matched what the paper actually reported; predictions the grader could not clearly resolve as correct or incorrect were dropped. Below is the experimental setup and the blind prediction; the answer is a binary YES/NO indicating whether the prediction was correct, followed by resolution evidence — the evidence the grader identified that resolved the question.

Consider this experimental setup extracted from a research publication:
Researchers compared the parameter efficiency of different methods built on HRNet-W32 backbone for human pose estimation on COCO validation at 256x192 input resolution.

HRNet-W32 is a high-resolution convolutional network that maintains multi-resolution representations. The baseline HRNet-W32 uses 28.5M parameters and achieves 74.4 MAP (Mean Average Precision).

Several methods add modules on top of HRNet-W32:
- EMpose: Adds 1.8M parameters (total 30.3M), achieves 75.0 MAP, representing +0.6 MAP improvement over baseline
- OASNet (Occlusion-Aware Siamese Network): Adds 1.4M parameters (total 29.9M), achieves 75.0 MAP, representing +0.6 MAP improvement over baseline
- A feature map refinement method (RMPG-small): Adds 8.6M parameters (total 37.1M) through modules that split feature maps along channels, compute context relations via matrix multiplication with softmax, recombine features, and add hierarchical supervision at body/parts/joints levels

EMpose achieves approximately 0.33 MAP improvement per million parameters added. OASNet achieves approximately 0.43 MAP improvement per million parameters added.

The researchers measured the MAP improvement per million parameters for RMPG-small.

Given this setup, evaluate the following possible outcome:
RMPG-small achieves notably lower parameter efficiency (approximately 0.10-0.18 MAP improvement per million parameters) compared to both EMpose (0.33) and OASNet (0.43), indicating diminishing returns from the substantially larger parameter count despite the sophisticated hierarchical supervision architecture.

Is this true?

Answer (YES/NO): YES